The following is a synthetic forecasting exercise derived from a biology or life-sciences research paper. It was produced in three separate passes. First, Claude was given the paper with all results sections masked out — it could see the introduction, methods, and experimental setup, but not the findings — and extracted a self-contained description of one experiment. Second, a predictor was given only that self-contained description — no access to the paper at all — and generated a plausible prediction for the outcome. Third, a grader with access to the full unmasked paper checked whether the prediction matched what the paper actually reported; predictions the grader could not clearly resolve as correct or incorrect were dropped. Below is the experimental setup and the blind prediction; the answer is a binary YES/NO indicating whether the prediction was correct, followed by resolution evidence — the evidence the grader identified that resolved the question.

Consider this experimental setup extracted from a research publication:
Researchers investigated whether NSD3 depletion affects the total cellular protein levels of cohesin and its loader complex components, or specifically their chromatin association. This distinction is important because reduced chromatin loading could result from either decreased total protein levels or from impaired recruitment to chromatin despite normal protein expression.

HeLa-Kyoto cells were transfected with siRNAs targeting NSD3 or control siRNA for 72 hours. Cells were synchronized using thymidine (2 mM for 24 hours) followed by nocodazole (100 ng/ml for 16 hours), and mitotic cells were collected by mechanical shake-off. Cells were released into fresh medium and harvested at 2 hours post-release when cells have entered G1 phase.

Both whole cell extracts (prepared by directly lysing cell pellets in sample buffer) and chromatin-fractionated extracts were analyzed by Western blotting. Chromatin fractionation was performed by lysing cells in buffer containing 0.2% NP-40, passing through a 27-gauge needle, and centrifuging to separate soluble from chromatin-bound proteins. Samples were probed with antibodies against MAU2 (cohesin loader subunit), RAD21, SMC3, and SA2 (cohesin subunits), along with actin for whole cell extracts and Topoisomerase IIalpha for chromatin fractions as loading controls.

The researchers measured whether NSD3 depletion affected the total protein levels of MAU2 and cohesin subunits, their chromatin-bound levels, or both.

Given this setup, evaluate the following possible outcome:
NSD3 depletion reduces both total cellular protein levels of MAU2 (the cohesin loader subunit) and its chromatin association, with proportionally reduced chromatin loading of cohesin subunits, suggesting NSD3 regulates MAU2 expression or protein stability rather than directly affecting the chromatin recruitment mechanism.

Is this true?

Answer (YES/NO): NO